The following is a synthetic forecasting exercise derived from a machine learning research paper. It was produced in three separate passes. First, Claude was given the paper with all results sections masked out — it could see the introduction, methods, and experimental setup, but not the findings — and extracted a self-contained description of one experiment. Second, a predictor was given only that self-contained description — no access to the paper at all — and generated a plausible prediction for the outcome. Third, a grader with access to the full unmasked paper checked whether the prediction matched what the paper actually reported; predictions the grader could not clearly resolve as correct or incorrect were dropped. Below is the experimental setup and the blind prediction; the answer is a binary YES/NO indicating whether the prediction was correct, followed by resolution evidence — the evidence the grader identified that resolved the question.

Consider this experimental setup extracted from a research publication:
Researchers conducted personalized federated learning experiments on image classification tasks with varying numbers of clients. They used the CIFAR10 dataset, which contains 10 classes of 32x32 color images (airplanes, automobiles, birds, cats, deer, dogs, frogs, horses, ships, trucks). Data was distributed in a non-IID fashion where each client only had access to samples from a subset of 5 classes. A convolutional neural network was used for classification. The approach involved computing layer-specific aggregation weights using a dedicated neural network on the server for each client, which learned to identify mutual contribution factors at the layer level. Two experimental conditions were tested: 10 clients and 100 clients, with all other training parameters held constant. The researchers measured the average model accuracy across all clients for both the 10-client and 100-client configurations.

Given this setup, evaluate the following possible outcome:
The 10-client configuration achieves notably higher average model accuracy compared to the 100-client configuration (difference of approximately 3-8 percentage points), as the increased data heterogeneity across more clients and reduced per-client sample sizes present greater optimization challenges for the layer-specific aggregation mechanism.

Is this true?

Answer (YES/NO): NO